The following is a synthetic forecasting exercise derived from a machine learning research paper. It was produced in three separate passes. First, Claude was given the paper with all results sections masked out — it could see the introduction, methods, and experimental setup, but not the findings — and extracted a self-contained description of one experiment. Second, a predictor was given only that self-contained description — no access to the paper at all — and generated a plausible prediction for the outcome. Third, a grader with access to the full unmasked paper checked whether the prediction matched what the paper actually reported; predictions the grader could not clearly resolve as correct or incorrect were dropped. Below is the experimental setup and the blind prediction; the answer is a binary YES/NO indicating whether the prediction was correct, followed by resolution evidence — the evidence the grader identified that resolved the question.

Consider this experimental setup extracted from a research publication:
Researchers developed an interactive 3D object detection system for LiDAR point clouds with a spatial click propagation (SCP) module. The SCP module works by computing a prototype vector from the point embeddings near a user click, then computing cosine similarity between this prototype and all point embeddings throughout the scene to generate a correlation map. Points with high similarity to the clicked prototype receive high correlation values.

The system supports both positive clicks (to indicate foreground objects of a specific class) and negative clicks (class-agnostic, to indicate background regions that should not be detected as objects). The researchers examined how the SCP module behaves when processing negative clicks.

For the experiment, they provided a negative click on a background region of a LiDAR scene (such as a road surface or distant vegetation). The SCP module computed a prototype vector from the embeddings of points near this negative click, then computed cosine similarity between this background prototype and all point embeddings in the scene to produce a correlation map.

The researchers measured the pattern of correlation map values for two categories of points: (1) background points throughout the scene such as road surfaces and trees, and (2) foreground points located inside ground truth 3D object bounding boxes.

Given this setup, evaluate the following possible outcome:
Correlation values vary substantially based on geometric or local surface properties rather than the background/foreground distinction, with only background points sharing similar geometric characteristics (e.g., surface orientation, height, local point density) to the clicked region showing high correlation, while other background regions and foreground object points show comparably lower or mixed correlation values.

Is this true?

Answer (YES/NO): NO